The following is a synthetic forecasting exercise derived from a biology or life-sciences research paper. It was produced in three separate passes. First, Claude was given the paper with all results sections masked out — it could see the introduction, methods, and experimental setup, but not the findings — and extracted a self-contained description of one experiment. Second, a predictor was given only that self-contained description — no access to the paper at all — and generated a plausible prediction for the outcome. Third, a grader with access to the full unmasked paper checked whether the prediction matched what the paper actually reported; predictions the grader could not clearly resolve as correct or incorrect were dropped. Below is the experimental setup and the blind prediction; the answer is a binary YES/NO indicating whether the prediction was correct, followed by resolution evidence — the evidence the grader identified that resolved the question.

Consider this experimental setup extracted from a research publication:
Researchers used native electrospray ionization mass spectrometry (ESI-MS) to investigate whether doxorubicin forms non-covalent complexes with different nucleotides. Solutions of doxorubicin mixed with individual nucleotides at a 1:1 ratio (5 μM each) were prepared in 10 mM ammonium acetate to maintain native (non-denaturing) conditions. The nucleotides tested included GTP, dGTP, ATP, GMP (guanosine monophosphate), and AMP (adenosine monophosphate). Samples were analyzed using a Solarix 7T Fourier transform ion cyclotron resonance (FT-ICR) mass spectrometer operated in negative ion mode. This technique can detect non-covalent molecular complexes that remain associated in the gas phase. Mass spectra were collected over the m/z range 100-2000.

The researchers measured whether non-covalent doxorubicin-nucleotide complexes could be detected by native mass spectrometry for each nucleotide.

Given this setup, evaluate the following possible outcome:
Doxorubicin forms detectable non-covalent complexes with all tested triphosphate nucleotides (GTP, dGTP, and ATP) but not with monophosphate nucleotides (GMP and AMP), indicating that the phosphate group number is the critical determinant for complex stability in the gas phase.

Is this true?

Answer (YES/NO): NO